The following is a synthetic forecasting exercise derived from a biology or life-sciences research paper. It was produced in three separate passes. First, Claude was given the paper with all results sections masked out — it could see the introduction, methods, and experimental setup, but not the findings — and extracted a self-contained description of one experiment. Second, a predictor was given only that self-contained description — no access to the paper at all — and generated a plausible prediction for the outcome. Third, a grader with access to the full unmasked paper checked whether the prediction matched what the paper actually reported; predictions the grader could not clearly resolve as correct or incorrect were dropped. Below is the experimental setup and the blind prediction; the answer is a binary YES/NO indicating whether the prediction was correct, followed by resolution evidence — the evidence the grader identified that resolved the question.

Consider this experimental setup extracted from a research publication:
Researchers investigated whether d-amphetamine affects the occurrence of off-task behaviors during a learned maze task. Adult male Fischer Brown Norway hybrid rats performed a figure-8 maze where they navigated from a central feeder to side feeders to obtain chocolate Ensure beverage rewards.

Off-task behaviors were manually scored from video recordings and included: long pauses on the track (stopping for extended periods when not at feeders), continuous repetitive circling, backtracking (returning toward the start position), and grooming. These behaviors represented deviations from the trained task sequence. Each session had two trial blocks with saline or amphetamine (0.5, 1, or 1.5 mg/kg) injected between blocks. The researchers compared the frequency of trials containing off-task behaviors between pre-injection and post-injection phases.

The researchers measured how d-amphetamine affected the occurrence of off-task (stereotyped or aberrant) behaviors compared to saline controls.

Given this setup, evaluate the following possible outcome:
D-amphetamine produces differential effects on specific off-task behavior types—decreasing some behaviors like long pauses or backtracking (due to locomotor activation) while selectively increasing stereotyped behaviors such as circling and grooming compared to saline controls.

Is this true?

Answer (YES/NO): NO